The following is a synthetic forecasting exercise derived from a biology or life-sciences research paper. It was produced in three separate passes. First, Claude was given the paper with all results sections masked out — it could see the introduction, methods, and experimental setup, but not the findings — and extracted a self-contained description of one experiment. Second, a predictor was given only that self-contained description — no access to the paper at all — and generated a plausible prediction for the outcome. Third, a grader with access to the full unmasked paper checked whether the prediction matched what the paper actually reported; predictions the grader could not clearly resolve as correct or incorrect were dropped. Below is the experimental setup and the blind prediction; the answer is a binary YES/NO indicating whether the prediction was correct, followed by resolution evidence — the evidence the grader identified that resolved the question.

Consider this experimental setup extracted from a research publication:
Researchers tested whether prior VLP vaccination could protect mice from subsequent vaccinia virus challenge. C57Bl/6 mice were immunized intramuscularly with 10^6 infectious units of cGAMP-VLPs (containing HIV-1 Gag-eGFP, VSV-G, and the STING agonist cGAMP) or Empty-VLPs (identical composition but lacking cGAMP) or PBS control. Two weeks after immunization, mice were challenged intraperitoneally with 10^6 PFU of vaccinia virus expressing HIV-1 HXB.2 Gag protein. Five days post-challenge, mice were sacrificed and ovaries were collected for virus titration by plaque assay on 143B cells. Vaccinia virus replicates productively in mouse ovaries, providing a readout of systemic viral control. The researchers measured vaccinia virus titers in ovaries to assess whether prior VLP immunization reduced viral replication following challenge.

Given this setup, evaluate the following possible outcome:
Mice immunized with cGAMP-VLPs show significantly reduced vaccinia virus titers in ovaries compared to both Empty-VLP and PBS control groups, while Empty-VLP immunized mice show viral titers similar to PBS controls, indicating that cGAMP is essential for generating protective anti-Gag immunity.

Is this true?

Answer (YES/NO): NO